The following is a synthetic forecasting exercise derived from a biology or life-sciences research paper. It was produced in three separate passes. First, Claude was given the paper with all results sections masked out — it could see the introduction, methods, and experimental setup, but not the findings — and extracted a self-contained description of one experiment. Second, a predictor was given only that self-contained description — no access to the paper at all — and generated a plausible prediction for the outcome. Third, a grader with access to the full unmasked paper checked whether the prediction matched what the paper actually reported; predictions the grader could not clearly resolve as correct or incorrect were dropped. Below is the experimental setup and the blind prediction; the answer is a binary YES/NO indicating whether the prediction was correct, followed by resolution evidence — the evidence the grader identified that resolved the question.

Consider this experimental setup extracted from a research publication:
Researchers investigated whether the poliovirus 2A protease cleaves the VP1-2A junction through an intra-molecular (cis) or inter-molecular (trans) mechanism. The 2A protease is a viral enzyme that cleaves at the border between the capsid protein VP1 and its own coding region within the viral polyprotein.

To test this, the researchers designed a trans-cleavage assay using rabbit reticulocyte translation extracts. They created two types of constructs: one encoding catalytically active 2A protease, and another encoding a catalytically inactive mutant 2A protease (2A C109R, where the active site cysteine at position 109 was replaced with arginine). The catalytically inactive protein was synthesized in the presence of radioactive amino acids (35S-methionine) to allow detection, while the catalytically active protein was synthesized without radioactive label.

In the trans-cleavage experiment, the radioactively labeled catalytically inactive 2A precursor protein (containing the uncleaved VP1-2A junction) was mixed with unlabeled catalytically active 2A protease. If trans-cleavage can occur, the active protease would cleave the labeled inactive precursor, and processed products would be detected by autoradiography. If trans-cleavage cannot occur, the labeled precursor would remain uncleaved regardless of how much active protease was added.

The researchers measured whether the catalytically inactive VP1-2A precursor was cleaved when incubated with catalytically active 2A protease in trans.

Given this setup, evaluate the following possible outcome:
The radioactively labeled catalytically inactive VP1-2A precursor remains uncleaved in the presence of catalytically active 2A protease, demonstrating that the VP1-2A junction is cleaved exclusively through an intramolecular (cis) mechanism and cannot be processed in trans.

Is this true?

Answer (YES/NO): NO